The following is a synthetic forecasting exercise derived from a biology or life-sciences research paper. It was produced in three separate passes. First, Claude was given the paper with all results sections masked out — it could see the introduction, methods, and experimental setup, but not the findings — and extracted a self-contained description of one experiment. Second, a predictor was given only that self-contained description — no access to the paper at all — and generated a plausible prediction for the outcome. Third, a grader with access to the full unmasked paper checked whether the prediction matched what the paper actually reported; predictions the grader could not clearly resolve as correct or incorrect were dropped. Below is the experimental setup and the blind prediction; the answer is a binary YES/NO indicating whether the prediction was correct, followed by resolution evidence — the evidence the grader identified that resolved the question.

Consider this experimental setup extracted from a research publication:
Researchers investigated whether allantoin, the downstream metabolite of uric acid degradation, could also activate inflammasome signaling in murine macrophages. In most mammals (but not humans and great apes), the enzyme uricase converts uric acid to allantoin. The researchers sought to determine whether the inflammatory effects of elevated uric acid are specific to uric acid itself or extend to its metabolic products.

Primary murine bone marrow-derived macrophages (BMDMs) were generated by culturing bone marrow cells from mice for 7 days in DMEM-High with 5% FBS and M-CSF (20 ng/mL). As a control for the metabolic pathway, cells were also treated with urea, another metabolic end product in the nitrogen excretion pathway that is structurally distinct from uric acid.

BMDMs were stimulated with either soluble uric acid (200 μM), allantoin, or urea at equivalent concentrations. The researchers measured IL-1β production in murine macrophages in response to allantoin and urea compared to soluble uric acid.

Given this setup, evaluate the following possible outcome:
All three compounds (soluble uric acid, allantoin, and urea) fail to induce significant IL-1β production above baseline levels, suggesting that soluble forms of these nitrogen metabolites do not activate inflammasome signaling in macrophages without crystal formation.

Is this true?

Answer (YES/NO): NO